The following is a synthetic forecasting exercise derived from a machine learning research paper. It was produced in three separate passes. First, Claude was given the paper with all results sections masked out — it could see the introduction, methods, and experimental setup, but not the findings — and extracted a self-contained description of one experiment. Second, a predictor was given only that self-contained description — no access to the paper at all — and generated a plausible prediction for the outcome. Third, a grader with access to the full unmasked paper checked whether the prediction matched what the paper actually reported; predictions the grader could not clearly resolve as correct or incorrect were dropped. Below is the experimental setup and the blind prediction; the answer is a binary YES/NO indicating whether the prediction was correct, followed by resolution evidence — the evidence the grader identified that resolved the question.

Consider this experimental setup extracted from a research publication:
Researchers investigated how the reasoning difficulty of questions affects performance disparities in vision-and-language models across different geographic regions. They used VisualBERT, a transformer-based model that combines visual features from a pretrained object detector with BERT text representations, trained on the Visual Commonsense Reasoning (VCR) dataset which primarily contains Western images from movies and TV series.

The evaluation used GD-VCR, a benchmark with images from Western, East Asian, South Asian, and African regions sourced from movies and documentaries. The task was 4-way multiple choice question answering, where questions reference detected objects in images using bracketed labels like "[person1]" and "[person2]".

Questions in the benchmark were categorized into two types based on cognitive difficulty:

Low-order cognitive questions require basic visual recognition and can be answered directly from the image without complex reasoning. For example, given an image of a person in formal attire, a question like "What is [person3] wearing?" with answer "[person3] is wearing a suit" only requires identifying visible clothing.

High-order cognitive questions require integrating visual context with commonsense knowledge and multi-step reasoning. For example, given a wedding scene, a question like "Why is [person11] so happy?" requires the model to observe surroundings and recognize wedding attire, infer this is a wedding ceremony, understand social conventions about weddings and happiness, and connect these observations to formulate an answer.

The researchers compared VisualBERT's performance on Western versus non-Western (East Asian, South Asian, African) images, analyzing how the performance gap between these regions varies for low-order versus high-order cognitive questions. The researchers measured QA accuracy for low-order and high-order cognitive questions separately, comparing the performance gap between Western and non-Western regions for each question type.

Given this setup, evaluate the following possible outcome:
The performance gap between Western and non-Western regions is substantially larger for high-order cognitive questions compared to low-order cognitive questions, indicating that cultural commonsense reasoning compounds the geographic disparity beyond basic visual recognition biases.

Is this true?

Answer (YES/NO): YES